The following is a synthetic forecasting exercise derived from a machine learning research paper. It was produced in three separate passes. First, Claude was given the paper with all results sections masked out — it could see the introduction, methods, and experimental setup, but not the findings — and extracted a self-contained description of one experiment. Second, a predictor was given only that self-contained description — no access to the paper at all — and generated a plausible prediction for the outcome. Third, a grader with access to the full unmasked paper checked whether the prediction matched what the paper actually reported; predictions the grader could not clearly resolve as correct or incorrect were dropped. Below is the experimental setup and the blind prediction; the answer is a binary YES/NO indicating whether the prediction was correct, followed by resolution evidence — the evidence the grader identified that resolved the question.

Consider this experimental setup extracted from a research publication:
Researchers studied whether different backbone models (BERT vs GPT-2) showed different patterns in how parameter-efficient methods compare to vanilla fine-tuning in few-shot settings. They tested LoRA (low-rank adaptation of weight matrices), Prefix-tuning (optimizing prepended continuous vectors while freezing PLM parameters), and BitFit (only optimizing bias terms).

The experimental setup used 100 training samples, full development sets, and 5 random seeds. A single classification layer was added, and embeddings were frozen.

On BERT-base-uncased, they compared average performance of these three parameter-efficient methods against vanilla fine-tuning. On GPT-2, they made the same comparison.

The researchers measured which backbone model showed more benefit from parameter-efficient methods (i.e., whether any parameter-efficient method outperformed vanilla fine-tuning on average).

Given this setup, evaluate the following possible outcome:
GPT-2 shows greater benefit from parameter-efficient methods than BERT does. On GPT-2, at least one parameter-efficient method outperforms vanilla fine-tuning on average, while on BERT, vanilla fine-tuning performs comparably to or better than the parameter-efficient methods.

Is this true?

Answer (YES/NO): NO